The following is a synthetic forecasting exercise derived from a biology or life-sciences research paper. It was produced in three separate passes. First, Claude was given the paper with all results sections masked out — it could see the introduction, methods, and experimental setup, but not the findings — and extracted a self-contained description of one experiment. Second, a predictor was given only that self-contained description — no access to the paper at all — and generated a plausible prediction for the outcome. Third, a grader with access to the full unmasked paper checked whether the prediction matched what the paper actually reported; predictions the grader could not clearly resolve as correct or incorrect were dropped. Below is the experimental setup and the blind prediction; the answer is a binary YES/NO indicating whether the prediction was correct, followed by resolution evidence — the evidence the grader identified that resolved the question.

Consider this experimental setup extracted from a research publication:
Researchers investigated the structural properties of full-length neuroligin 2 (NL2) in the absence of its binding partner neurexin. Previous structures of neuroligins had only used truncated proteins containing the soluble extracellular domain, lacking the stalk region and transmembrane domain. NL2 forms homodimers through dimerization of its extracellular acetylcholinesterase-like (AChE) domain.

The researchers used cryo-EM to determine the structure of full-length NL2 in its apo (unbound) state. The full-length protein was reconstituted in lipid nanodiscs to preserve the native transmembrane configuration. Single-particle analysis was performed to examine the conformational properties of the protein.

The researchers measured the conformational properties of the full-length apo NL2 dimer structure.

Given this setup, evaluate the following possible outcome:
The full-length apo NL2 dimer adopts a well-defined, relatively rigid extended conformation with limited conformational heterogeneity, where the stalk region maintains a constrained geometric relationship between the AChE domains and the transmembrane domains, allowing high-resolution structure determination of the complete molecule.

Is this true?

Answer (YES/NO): NO